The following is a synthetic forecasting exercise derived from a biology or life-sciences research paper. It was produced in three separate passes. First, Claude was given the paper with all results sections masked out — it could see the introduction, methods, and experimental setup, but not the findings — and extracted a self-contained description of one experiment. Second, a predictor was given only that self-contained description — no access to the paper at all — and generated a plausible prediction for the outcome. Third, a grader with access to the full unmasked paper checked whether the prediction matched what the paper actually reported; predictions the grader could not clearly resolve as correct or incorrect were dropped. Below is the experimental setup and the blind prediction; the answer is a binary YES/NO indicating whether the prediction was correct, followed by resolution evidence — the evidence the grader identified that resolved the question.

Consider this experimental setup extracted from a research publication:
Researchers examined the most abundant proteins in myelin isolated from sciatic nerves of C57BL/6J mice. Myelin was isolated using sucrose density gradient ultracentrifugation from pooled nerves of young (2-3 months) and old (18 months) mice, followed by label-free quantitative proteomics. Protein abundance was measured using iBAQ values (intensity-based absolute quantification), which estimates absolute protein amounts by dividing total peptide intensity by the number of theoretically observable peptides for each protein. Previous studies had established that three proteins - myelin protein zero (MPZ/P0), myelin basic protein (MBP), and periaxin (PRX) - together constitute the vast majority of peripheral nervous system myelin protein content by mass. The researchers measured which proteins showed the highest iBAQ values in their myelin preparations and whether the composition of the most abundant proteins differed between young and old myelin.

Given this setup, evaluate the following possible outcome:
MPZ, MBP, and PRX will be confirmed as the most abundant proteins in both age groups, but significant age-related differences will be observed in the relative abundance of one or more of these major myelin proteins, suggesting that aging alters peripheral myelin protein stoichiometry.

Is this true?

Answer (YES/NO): NO